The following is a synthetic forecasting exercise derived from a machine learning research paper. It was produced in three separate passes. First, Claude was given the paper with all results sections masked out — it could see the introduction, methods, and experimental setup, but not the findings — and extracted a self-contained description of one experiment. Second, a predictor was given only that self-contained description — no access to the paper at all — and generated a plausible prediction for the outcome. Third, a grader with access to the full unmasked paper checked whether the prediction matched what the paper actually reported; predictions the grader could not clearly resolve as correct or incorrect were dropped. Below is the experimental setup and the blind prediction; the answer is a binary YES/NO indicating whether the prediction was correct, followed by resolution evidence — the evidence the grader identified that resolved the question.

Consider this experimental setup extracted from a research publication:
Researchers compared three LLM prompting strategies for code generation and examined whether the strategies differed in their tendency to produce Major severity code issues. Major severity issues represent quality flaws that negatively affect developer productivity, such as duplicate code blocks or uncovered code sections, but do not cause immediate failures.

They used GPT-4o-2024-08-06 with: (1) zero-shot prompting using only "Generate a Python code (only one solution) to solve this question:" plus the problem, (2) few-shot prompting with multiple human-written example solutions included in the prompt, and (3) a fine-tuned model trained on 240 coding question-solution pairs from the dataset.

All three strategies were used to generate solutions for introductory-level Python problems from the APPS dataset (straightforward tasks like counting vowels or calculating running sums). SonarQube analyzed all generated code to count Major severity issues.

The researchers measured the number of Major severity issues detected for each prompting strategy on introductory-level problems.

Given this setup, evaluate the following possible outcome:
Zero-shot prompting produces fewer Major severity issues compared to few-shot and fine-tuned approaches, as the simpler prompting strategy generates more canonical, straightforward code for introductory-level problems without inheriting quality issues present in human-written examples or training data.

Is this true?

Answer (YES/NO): NO